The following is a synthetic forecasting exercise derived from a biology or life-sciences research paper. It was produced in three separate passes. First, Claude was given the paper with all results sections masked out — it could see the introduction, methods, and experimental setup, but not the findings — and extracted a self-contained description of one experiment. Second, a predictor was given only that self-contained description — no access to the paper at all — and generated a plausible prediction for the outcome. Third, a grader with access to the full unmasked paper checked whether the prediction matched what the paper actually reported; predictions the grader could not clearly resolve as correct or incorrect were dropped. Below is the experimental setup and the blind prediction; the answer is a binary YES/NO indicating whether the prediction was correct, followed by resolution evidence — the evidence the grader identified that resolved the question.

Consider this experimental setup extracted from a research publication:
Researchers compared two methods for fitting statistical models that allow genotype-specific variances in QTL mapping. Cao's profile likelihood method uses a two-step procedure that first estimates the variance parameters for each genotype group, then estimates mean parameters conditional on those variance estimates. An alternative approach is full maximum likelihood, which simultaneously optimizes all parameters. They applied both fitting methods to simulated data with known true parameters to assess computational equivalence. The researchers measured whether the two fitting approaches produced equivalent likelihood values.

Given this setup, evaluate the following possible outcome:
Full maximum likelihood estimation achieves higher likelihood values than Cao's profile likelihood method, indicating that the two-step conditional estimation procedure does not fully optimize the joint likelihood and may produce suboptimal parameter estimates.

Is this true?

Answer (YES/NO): NO